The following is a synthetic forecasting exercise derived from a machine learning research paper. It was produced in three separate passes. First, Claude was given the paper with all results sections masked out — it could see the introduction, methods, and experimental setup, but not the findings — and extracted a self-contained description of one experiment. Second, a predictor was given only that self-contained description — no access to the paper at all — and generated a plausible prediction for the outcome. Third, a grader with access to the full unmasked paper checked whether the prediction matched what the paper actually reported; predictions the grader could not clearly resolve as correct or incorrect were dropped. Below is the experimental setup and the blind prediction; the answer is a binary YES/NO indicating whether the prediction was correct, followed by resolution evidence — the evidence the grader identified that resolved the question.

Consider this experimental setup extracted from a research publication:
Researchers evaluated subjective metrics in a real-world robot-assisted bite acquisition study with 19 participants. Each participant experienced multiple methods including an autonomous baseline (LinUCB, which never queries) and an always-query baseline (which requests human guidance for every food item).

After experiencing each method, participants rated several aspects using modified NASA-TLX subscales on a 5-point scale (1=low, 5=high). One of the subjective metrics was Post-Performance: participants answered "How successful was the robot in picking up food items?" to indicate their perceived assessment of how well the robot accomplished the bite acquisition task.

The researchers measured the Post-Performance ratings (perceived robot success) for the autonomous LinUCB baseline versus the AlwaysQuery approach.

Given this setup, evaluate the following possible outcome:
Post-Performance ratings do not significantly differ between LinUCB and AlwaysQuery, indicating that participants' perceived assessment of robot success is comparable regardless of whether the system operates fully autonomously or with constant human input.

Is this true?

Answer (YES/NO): NO